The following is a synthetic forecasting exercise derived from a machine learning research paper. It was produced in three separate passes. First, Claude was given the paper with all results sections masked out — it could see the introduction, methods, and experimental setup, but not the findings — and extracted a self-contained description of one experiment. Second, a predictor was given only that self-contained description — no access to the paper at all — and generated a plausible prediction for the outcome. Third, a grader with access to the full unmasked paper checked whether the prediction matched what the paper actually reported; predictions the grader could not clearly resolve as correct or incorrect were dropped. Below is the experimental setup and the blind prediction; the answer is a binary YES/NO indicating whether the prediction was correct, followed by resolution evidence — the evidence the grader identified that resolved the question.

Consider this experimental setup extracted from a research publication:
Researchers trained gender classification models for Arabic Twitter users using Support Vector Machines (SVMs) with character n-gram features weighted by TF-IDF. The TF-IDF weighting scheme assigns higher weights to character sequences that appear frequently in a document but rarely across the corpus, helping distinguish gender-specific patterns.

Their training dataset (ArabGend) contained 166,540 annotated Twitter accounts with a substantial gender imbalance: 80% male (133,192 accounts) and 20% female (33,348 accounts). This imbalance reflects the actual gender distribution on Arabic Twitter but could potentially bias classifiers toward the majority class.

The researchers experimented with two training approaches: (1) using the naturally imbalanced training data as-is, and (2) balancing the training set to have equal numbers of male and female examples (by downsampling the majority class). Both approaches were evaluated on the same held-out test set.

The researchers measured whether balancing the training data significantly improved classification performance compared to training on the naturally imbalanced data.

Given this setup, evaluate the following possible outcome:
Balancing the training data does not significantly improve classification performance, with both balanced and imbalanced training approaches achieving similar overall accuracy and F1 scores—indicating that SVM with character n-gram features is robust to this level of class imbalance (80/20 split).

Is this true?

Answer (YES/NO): YES